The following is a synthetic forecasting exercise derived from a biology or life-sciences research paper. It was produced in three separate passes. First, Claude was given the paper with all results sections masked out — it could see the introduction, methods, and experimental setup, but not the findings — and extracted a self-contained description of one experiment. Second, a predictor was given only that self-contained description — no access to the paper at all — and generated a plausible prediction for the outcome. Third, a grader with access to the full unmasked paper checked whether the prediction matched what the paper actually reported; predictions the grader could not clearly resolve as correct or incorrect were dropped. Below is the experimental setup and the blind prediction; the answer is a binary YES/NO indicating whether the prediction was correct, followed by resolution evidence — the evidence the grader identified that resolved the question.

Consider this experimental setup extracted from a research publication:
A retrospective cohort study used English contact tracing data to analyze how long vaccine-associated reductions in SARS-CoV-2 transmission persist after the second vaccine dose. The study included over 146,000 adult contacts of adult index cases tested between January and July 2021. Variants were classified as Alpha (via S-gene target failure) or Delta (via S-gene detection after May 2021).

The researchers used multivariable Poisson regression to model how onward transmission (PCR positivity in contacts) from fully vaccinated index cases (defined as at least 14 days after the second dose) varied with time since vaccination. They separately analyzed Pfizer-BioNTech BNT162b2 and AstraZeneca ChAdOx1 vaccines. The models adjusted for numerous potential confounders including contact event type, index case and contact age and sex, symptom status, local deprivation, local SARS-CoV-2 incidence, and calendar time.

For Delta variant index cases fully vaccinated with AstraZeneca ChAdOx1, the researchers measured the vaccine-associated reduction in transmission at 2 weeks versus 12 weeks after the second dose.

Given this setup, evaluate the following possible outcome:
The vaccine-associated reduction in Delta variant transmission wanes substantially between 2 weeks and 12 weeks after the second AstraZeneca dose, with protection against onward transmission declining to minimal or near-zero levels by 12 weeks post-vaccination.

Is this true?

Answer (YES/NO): YES